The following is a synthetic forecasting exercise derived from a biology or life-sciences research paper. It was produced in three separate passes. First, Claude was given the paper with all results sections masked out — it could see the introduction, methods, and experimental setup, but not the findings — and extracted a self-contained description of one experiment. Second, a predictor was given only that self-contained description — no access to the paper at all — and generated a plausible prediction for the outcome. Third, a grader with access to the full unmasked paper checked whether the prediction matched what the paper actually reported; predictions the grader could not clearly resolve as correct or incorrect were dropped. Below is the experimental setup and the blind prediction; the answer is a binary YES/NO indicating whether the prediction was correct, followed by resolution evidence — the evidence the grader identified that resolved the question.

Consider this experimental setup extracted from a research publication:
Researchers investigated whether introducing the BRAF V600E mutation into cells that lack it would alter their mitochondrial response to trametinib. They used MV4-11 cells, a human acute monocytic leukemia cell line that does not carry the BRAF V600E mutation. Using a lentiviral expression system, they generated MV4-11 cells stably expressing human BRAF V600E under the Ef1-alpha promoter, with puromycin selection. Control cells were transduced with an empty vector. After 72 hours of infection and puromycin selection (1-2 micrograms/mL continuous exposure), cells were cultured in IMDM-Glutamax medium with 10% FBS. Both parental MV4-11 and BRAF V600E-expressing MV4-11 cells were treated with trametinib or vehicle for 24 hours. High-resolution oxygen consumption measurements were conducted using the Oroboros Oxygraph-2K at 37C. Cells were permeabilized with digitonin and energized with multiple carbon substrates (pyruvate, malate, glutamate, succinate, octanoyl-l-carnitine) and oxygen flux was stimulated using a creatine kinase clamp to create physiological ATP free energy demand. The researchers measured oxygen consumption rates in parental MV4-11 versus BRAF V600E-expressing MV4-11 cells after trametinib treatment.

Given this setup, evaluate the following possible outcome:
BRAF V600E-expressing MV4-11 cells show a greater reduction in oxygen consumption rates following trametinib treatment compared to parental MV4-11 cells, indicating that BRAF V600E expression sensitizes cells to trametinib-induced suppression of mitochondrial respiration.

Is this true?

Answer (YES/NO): NO